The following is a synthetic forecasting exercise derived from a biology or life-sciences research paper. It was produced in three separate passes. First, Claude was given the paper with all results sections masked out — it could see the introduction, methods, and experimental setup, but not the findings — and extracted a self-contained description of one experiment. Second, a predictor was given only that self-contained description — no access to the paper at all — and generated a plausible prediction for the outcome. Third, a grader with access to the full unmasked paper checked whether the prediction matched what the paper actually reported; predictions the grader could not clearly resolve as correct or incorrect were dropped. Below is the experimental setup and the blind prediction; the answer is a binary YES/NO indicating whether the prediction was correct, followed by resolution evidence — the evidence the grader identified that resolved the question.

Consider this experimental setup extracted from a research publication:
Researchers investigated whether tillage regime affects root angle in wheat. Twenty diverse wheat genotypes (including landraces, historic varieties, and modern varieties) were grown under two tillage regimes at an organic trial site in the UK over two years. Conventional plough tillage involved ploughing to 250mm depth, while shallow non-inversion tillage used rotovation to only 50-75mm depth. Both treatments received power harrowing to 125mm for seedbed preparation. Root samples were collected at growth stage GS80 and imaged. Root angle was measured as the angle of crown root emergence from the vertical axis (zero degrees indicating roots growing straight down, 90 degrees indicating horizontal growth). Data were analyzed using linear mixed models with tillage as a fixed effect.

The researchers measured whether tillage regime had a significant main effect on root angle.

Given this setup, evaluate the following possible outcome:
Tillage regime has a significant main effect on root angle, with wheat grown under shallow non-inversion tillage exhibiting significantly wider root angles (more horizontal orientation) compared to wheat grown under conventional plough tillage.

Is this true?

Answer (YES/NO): NO